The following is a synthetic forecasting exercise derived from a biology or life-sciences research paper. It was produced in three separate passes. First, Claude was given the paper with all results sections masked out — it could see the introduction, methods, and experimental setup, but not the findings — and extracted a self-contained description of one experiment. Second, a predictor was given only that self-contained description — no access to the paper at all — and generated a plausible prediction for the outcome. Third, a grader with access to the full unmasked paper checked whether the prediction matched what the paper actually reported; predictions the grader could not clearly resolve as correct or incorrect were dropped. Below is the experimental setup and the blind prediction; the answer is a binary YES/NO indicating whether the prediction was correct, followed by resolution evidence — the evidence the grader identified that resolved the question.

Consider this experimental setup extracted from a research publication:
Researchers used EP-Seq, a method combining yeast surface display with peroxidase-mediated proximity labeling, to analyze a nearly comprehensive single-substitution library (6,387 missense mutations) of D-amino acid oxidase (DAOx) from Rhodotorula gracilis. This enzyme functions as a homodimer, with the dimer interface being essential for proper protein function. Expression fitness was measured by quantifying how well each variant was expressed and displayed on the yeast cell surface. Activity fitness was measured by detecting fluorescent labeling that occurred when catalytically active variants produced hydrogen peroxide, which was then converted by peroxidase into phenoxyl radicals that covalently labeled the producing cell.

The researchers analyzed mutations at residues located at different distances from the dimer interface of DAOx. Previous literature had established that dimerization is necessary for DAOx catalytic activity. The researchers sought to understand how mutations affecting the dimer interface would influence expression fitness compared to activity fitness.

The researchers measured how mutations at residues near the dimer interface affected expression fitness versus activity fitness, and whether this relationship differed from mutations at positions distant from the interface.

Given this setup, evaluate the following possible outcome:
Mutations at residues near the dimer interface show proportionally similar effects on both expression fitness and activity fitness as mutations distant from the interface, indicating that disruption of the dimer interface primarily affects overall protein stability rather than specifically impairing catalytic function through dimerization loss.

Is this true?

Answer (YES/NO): NO